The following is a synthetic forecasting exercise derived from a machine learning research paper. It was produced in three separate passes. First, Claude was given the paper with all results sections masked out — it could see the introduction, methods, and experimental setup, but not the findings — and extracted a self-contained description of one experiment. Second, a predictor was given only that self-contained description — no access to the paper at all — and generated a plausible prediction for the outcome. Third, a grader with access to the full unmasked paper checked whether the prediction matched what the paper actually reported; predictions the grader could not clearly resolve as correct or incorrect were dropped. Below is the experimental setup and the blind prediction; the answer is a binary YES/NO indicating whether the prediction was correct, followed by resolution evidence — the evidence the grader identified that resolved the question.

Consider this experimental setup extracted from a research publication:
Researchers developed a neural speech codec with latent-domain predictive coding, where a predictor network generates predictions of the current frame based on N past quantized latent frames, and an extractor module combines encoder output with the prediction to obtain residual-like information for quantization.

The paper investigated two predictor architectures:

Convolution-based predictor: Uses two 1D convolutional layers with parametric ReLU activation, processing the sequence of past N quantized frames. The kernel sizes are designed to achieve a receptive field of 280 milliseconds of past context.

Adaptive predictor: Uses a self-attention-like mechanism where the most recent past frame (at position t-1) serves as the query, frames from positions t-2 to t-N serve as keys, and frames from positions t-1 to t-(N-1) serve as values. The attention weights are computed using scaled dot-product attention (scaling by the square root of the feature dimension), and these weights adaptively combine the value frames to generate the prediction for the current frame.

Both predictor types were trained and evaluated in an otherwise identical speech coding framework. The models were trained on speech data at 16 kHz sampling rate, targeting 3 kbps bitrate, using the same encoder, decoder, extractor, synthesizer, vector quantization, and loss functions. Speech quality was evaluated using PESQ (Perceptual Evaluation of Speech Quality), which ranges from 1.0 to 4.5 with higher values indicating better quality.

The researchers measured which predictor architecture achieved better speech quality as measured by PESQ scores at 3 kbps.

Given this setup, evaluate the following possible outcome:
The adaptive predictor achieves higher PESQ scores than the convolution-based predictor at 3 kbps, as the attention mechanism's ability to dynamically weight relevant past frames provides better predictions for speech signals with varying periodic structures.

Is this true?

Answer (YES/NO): NO